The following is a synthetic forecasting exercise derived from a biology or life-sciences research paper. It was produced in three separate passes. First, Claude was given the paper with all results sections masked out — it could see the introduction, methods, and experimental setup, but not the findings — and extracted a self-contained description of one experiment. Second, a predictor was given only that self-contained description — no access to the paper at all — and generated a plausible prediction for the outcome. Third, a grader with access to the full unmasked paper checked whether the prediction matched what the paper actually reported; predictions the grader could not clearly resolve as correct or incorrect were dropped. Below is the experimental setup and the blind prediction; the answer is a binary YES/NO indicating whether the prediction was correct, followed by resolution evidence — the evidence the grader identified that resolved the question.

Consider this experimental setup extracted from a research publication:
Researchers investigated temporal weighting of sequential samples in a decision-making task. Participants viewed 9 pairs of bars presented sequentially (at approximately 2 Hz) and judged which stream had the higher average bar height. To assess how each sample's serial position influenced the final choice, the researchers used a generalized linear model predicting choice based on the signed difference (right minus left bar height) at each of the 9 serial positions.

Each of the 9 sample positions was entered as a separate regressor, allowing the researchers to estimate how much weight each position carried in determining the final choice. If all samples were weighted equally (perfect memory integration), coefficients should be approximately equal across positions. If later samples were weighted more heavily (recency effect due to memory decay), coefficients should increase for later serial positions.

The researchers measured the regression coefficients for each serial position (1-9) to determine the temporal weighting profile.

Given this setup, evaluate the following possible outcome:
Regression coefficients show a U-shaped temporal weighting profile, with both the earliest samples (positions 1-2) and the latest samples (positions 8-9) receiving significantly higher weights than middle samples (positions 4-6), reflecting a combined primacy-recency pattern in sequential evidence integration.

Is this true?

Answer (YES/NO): NO